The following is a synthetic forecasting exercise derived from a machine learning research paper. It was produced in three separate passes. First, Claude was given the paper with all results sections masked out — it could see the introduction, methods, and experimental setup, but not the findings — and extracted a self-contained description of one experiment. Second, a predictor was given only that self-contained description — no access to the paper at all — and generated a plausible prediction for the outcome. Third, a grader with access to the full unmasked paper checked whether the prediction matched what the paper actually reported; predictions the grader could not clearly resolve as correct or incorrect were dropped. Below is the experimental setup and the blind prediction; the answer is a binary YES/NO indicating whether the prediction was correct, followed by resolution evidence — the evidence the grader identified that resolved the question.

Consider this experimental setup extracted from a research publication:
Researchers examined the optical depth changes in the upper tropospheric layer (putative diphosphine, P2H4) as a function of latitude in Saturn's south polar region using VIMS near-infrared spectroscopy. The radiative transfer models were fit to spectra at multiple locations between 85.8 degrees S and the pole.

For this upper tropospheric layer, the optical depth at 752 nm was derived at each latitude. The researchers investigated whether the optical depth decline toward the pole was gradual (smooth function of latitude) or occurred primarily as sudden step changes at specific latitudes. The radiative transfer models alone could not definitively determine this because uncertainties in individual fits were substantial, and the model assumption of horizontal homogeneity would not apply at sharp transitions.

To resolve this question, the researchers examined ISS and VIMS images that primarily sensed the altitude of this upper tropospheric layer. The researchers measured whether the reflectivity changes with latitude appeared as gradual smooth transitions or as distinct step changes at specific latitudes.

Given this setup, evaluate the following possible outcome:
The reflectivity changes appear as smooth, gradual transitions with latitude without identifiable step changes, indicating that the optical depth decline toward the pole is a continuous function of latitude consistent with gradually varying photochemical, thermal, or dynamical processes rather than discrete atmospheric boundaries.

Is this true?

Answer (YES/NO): NO